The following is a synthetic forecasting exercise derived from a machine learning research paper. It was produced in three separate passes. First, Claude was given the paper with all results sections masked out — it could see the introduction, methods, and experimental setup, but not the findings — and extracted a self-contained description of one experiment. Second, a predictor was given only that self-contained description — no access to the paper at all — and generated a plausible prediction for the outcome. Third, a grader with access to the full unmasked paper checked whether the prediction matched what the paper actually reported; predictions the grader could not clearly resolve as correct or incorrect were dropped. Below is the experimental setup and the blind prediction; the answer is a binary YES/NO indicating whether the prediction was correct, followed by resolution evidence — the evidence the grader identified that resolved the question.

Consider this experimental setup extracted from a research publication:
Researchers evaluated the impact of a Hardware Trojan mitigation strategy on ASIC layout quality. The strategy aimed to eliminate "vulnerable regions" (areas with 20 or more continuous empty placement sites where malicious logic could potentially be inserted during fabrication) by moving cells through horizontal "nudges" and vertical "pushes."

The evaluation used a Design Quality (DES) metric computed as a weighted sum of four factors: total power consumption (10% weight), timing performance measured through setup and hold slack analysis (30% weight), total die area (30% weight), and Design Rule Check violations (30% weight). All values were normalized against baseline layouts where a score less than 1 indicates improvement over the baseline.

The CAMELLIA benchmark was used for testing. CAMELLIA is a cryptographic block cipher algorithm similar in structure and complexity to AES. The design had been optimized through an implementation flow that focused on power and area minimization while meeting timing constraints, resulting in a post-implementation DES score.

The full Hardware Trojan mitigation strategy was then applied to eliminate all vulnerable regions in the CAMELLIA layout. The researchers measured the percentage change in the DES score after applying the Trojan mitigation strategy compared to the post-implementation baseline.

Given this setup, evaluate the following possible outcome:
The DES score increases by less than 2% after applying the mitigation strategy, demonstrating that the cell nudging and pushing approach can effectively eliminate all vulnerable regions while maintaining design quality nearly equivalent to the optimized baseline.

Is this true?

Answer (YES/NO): NO